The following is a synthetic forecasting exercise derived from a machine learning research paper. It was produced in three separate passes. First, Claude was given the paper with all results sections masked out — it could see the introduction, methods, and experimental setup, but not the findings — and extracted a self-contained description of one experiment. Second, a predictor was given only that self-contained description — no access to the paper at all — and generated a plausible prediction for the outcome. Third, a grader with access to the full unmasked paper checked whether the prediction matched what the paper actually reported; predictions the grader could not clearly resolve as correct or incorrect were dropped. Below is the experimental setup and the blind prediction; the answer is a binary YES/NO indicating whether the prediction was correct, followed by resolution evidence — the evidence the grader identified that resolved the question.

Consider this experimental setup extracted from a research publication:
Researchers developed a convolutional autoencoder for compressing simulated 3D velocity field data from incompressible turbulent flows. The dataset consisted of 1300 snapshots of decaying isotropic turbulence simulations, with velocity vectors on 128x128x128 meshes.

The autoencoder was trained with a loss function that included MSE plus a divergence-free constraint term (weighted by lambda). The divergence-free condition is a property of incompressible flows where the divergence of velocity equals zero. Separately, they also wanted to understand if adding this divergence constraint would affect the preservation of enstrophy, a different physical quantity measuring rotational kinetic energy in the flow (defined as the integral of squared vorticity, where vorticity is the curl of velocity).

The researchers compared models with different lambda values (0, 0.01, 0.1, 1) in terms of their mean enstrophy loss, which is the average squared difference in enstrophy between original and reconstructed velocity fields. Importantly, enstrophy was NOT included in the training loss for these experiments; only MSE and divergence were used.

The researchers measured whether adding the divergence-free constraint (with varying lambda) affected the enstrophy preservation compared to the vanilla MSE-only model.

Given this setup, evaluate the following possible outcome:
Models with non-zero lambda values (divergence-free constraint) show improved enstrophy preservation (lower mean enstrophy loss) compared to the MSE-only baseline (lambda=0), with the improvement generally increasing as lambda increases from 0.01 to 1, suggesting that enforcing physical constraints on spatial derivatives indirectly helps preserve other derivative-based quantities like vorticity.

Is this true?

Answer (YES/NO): NO